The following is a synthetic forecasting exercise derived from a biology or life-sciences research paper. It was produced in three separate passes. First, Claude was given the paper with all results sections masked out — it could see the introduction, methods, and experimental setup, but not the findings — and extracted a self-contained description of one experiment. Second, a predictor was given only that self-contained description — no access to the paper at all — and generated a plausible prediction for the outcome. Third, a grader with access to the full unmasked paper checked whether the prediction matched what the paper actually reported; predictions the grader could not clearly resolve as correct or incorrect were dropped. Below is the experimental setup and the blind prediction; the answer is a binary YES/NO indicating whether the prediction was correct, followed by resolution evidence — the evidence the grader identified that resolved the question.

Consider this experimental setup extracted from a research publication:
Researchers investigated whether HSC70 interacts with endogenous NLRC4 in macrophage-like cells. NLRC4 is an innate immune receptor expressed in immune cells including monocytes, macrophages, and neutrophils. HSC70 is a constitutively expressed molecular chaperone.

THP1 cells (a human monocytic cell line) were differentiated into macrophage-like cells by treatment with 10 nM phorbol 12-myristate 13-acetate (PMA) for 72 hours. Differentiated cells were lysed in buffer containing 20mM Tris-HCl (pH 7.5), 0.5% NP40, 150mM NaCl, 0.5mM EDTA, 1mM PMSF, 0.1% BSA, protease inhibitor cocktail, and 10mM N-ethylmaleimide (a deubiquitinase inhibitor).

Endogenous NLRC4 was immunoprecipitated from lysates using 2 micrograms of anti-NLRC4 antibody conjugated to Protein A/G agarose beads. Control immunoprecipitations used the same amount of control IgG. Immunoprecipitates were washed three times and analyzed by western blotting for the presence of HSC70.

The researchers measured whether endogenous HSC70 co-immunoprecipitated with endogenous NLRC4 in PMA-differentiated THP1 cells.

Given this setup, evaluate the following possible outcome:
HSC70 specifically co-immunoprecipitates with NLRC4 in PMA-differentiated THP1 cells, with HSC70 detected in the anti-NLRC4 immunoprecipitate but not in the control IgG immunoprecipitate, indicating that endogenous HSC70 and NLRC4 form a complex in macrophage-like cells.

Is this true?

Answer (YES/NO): YES